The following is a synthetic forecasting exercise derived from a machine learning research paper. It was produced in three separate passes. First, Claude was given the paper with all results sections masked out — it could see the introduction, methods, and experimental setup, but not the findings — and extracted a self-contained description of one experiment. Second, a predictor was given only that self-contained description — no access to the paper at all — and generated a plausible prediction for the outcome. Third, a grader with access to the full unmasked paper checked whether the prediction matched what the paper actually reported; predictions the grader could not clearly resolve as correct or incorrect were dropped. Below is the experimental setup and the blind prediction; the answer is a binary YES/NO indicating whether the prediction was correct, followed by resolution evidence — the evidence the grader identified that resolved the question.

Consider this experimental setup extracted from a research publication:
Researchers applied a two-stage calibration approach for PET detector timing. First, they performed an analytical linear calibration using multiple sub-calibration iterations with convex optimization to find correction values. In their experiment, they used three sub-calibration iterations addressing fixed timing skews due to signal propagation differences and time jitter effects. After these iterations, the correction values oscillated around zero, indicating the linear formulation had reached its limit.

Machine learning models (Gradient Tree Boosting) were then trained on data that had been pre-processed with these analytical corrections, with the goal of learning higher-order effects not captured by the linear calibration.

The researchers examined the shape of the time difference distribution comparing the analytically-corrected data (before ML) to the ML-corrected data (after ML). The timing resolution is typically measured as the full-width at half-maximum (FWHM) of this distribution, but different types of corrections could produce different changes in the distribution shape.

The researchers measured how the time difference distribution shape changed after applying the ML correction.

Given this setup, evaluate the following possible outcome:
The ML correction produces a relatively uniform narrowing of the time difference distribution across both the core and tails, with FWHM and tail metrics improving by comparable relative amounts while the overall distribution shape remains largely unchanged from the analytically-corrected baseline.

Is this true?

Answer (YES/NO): NO